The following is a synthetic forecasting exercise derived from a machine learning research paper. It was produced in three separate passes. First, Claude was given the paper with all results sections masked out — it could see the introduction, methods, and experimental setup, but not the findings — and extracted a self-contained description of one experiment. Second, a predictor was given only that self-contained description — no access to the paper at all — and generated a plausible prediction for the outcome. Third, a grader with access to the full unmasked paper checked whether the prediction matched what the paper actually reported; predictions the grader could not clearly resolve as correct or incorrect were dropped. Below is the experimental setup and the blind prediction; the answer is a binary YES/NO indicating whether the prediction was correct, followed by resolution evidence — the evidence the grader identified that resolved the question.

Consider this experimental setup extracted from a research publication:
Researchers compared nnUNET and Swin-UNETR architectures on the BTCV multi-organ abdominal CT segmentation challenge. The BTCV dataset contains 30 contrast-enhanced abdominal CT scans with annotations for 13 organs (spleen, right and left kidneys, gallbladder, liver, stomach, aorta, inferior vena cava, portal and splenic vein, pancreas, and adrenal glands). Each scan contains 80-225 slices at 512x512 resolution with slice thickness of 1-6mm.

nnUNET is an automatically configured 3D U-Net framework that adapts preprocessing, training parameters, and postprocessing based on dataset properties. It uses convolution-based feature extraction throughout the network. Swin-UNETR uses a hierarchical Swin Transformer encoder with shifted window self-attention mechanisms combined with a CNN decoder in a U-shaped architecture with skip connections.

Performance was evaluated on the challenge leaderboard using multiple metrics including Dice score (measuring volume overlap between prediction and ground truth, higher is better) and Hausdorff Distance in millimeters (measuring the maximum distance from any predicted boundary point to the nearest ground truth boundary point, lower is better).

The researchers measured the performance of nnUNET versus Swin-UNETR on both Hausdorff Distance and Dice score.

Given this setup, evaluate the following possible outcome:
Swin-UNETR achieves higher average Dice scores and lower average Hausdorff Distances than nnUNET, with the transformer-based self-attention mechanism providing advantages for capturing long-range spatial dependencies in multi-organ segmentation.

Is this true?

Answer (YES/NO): NO